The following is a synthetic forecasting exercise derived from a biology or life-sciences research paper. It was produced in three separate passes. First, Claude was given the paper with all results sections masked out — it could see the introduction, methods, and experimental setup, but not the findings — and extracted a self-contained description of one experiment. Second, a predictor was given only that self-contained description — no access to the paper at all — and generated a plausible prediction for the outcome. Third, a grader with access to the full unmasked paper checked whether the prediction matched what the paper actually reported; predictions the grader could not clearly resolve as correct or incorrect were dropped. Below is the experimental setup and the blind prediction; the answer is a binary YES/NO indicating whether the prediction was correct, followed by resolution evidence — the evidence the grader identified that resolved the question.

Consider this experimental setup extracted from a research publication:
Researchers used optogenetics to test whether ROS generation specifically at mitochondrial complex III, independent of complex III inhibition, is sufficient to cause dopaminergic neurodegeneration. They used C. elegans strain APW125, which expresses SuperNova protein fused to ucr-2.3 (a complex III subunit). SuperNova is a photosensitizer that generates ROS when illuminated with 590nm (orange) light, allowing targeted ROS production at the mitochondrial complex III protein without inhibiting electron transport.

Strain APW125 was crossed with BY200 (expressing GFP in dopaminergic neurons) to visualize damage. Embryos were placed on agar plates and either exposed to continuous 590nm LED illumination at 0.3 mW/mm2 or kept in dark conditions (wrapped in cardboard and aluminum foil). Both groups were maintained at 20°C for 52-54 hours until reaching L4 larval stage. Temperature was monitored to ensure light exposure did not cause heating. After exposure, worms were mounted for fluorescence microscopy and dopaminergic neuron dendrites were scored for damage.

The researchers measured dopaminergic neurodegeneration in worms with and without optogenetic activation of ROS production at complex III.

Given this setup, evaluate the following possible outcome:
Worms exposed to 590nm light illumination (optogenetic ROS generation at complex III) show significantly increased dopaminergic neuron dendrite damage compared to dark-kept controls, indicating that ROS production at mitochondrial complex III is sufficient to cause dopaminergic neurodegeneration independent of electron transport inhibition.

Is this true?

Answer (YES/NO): YES